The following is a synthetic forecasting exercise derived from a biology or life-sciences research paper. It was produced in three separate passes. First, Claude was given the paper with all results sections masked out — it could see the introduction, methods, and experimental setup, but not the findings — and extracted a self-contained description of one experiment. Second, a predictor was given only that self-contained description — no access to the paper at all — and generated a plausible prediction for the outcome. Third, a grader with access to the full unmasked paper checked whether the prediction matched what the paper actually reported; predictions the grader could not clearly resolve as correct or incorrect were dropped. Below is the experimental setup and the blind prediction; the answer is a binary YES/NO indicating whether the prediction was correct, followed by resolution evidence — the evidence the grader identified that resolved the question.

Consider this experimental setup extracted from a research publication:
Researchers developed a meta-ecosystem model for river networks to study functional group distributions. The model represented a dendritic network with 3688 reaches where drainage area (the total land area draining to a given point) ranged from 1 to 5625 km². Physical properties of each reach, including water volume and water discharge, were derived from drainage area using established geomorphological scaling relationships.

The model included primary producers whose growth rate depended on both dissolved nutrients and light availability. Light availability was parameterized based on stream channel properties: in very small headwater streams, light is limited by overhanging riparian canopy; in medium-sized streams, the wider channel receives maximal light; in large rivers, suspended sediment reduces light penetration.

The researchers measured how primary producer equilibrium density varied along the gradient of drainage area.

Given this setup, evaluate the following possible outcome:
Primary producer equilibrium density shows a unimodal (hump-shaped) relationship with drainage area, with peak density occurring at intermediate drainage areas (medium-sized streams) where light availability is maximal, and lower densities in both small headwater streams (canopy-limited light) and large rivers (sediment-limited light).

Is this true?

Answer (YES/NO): YES